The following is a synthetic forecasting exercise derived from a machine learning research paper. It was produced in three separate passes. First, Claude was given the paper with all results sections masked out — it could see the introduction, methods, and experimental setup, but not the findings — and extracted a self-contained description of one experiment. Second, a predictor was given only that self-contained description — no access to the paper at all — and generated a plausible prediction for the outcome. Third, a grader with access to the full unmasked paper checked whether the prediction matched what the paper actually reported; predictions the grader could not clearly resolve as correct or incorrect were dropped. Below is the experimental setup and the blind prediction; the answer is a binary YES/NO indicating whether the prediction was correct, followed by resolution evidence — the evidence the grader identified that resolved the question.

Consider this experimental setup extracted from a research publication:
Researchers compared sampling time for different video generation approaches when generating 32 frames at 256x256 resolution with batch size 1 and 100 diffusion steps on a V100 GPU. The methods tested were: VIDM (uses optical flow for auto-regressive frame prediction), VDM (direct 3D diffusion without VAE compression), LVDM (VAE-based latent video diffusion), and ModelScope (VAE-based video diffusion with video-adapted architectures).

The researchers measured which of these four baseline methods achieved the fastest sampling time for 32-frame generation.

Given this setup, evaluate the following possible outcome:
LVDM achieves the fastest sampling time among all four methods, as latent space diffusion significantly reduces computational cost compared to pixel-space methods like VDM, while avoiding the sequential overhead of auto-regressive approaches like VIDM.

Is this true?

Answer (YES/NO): NO